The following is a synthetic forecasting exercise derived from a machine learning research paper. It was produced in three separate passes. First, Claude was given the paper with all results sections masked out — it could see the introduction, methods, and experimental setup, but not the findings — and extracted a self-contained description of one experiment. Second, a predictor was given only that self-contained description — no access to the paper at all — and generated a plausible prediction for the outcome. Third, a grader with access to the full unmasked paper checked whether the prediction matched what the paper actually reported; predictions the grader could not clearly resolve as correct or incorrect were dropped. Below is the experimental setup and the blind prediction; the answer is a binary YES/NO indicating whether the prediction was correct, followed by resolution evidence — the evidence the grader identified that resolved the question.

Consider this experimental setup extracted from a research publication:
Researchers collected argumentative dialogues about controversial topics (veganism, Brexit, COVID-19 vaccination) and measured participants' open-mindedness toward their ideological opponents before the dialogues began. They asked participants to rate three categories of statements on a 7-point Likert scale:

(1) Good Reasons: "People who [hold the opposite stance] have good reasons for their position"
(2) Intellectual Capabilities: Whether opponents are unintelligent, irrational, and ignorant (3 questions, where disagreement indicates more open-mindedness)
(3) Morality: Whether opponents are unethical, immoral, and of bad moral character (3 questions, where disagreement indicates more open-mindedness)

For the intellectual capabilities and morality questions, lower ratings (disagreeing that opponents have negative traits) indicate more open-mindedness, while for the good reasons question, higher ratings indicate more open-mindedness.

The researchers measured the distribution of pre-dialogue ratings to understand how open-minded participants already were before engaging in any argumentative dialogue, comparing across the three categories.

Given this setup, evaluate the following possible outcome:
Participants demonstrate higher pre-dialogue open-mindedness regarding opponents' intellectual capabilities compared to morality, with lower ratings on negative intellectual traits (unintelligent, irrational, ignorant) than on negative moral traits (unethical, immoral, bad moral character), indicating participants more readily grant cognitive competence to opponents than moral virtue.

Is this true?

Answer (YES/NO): NO